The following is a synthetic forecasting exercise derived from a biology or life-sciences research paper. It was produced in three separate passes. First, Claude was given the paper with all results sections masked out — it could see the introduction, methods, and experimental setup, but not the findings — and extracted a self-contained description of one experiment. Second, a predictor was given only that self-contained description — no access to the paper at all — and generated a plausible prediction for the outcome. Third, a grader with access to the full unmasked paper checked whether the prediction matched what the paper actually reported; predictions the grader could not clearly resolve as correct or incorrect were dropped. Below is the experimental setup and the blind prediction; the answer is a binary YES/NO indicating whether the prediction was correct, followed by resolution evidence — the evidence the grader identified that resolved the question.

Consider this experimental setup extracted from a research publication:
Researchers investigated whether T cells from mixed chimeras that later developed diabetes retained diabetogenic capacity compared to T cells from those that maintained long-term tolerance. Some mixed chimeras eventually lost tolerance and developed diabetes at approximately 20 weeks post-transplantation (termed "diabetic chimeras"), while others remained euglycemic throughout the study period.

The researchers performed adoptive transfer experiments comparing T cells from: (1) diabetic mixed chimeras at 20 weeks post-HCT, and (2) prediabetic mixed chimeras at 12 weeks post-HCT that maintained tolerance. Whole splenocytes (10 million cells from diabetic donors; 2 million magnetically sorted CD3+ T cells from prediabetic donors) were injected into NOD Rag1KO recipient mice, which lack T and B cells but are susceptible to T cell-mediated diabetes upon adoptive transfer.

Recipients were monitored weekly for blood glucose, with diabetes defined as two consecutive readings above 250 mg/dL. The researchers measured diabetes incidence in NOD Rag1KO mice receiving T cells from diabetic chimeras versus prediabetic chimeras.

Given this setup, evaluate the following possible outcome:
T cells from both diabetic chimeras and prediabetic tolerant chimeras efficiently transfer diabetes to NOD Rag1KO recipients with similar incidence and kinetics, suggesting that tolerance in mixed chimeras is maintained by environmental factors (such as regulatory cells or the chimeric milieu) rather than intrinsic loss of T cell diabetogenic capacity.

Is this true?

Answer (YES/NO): NO